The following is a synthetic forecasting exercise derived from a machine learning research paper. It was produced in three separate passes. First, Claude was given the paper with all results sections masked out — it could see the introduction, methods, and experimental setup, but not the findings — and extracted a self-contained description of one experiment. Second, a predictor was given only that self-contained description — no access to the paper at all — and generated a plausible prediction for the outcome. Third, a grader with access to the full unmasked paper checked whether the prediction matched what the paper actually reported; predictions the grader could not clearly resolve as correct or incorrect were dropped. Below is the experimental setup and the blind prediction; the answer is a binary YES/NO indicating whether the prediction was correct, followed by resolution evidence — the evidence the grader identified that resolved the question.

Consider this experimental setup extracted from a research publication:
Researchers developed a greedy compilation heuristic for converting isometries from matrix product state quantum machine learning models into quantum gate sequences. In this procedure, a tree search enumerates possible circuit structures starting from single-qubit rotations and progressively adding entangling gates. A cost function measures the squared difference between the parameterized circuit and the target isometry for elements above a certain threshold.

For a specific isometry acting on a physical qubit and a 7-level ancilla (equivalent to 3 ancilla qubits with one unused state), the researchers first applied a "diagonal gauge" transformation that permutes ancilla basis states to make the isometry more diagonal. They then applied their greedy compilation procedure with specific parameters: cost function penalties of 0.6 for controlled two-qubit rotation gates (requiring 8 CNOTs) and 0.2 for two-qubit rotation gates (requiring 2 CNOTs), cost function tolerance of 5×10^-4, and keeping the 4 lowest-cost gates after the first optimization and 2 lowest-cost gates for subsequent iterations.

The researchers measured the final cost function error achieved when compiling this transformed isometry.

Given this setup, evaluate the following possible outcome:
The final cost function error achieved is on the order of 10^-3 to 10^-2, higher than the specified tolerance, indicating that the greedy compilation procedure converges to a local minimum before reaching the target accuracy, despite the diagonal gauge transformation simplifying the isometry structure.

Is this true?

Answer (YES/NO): NO